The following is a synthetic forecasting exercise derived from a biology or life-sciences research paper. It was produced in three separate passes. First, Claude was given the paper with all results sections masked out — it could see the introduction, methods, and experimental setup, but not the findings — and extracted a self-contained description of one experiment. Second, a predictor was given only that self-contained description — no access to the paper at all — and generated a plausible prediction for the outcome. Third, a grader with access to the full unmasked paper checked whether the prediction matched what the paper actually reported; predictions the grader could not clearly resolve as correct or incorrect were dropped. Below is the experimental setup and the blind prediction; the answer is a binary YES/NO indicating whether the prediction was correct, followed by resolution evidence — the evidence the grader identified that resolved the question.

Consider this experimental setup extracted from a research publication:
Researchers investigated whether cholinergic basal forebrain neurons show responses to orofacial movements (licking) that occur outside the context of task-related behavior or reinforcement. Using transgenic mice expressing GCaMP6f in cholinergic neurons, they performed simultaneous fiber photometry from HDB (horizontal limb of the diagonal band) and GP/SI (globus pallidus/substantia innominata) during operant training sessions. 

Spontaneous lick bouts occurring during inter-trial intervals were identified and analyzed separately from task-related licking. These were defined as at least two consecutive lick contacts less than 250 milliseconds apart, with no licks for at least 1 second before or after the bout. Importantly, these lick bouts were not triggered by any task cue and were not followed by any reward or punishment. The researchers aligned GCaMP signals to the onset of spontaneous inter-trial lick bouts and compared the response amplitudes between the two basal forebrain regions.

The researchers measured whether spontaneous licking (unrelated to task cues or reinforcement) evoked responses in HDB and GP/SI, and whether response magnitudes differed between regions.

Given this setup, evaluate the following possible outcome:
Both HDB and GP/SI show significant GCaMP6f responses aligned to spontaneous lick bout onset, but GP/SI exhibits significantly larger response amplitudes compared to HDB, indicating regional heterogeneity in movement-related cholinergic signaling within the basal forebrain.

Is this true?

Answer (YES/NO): YES